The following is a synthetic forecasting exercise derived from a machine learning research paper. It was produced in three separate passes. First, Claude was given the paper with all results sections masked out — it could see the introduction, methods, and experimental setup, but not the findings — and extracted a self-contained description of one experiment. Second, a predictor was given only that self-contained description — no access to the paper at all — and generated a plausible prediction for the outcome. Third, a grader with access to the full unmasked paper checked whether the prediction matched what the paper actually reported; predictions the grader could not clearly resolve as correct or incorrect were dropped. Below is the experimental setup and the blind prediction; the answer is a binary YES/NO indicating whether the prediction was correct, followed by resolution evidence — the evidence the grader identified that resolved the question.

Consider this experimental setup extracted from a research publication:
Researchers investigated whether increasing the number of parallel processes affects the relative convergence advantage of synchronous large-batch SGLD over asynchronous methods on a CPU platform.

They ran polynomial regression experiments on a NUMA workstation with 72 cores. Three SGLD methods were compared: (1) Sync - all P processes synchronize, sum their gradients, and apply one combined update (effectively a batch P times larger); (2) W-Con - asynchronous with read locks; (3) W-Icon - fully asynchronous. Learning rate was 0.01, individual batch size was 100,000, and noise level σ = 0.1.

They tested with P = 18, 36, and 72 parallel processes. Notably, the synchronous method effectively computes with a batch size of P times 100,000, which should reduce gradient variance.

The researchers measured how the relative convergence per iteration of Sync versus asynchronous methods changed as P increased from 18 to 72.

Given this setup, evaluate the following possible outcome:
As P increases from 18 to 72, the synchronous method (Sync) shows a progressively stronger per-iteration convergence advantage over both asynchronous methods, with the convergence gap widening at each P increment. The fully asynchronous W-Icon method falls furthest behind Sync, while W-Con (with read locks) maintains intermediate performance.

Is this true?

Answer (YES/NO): NO